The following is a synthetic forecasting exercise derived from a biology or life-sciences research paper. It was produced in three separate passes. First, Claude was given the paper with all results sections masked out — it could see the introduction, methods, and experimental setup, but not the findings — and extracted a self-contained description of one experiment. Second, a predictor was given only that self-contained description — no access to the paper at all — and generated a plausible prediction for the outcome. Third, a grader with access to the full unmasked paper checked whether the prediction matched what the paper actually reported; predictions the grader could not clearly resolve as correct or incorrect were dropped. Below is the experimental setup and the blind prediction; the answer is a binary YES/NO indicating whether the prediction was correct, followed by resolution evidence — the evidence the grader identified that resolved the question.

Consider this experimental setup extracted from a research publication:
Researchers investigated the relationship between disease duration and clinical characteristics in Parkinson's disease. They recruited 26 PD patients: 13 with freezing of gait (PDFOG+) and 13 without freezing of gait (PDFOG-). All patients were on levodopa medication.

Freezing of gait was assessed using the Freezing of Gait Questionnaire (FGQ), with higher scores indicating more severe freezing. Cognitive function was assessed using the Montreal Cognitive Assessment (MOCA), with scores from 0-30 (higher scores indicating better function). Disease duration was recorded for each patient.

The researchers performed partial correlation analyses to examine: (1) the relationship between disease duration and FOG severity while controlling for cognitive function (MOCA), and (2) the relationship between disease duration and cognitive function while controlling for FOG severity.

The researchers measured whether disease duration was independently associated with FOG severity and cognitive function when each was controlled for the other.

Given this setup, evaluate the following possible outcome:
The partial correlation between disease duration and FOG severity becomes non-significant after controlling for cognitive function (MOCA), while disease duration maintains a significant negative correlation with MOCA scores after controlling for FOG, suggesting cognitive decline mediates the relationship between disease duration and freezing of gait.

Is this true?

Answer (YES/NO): NO